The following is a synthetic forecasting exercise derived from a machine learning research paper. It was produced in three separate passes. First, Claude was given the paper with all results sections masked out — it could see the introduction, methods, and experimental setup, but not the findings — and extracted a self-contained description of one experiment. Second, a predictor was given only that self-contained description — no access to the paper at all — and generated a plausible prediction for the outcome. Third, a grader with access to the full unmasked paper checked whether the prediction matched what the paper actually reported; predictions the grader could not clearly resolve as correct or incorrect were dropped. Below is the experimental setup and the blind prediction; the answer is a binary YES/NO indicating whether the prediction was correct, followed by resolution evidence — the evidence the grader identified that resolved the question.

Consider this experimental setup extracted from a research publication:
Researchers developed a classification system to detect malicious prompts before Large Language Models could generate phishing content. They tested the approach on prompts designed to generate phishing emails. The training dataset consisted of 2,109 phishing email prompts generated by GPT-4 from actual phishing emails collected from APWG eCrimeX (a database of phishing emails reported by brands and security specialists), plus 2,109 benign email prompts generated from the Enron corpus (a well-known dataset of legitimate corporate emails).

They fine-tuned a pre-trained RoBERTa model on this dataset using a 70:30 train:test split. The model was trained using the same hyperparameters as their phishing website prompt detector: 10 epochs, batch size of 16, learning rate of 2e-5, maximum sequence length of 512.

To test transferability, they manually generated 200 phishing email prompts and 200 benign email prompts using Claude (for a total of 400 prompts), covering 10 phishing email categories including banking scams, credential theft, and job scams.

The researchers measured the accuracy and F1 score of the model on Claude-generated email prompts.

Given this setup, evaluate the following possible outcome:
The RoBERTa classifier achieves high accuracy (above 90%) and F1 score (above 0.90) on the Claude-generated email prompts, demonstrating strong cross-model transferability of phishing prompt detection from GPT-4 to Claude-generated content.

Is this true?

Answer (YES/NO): YES